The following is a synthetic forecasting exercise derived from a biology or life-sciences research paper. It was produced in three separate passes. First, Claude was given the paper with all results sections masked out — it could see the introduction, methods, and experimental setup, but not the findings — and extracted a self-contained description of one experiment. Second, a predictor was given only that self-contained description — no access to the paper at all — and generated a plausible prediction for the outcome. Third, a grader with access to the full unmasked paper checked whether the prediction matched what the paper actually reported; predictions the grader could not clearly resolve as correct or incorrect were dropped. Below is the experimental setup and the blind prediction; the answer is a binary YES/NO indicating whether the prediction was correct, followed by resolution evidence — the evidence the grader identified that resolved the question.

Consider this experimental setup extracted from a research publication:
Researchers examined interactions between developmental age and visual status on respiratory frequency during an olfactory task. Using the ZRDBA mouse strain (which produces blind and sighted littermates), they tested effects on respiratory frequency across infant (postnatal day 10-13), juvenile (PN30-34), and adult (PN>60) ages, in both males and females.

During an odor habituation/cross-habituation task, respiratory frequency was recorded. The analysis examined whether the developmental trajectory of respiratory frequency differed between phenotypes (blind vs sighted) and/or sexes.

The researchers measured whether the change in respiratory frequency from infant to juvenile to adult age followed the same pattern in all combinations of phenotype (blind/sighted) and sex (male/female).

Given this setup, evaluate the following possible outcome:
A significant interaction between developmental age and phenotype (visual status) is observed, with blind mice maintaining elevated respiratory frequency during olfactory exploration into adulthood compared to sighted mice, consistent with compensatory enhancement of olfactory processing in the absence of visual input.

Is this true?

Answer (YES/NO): NO